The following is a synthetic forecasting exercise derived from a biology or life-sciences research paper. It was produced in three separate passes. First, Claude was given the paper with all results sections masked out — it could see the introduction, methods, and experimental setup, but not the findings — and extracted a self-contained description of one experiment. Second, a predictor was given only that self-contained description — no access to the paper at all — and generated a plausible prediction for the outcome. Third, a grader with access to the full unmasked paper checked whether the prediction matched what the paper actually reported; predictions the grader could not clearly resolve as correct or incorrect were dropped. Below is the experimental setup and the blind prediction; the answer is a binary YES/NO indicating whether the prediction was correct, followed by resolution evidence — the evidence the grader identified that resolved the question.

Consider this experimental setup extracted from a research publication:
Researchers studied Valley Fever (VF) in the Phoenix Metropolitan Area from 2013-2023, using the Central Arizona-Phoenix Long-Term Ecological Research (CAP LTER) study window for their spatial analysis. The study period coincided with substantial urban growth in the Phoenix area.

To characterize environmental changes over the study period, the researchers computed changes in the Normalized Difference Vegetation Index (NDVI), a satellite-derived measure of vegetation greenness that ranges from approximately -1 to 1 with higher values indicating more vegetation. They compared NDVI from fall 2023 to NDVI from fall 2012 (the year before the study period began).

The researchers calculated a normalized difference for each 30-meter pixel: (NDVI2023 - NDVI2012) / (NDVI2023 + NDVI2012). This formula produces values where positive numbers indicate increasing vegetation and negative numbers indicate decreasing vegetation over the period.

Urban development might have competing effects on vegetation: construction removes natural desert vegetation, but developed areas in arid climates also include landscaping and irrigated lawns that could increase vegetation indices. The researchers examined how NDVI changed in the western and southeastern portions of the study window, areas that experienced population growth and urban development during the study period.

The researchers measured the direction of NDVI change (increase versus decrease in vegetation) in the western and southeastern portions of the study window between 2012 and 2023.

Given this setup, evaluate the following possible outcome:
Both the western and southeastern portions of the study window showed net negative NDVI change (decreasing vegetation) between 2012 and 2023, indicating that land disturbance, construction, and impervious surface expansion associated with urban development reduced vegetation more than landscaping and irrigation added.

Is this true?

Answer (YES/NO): YES